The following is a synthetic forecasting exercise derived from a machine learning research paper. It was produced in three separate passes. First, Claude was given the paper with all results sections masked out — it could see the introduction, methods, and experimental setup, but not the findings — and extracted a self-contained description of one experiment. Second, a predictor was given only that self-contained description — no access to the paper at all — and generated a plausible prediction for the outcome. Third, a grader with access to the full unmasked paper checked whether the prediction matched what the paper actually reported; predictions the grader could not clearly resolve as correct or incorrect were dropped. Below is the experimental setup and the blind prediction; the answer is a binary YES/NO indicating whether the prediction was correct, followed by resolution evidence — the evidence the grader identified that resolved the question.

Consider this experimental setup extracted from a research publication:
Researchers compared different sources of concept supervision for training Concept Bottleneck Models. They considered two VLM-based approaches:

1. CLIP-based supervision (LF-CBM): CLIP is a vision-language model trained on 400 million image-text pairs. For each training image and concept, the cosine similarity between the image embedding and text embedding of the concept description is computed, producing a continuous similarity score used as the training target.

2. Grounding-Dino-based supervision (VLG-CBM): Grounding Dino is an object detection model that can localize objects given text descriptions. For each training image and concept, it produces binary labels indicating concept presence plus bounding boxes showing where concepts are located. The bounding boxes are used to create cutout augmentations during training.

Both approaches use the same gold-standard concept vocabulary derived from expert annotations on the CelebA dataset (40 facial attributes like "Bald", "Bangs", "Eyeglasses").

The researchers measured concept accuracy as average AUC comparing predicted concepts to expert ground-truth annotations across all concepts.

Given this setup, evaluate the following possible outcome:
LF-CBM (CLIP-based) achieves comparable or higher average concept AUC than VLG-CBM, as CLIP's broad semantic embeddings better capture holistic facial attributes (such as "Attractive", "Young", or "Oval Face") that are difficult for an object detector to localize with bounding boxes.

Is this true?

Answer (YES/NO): YES